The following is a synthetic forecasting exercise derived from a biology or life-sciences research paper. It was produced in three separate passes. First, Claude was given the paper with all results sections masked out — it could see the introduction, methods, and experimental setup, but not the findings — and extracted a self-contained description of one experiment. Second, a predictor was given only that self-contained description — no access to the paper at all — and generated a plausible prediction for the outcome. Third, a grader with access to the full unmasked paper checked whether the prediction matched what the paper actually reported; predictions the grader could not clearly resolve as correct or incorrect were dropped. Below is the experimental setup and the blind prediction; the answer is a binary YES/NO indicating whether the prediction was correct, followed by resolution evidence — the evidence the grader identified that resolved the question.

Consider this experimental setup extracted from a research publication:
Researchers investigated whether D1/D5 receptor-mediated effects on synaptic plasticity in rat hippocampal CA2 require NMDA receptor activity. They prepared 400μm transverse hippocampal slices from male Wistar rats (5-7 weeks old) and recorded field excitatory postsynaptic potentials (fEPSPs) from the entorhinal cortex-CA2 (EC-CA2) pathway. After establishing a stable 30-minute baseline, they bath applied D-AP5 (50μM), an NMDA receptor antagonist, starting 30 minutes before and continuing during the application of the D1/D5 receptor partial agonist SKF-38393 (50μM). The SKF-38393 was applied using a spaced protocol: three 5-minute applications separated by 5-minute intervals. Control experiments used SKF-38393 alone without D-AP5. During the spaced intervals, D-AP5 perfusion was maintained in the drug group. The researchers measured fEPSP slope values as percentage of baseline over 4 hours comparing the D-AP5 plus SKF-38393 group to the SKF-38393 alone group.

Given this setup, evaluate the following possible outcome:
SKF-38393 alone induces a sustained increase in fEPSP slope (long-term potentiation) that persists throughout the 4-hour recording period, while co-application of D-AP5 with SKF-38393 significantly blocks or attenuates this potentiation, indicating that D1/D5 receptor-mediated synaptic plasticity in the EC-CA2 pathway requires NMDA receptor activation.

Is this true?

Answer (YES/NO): YES